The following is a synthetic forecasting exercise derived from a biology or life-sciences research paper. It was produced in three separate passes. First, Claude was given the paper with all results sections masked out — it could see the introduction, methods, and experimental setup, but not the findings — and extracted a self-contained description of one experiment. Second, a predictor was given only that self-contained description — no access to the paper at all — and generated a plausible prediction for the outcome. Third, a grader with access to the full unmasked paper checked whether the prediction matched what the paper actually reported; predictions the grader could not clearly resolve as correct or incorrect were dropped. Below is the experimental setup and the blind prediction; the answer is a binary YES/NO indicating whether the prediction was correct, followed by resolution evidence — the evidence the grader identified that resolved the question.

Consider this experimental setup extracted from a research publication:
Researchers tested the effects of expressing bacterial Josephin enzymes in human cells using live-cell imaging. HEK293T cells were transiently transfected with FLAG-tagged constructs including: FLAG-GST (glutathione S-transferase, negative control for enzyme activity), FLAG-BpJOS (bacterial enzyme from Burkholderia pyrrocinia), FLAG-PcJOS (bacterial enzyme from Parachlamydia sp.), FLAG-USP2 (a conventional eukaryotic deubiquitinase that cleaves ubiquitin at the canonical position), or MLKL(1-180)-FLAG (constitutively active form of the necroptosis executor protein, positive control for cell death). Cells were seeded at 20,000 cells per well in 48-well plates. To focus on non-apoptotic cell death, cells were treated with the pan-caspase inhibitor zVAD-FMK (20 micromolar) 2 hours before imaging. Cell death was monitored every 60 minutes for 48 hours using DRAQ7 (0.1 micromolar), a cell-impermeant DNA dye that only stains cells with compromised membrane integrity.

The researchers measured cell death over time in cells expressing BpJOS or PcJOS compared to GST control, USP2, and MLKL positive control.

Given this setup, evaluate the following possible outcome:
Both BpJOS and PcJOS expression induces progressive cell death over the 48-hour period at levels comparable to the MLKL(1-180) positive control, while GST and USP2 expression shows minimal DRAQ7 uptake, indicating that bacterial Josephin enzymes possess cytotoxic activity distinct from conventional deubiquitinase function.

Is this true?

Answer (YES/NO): NO